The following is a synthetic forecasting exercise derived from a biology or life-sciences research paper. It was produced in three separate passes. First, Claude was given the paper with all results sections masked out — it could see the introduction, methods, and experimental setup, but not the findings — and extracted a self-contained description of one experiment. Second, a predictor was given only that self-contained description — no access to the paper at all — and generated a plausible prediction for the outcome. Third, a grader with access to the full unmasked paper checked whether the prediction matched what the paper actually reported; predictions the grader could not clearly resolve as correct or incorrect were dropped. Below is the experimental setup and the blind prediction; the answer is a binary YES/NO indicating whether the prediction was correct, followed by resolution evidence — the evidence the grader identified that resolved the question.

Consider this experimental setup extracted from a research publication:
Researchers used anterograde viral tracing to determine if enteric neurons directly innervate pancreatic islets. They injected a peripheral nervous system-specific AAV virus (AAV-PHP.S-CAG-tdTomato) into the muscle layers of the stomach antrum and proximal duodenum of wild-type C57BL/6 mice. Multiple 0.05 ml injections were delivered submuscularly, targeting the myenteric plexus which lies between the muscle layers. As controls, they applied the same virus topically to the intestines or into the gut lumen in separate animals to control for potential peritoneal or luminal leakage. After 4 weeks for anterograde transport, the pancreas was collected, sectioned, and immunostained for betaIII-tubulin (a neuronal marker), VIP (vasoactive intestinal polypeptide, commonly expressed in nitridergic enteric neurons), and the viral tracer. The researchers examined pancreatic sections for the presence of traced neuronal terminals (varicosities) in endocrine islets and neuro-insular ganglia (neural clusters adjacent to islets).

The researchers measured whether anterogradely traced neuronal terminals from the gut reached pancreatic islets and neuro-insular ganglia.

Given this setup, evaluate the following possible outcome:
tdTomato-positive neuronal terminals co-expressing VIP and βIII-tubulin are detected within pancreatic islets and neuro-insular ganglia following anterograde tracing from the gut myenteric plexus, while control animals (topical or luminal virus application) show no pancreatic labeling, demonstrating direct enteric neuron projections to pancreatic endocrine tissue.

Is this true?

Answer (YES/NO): YES